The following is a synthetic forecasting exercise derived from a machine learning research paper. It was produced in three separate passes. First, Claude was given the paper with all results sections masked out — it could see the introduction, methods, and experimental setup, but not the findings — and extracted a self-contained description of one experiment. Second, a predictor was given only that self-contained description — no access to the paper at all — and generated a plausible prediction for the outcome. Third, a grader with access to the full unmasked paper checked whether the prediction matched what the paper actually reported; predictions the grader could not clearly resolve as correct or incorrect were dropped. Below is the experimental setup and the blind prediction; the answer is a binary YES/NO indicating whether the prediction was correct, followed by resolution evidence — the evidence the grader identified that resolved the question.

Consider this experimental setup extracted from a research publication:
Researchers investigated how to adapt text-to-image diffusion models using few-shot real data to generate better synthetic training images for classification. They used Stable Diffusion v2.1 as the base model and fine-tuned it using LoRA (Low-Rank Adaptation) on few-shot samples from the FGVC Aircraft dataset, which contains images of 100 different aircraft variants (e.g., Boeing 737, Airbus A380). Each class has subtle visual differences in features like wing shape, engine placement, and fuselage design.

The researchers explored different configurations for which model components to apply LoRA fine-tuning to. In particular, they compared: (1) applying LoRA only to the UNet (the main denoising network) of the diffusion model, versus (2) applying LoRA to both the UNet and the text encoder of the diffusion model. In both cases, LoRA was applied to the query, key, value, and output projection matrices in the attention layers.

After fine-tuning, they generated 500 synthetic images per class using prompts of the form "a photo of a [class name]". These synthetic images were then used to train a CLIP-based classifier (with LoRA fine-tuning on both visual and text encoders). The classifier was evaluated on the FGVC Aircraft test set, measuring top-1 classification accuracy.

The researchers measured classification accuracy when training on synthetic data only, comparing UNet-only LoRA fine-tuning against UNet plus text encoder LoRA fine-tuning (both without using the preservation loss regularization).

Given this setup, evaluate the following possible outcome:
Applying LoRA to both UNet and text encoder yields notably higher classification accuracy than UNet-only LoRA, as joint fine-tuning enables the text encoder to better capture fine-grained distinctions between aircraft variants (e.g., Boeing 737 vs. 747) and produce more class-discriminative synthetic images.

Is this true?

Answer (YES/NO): YES